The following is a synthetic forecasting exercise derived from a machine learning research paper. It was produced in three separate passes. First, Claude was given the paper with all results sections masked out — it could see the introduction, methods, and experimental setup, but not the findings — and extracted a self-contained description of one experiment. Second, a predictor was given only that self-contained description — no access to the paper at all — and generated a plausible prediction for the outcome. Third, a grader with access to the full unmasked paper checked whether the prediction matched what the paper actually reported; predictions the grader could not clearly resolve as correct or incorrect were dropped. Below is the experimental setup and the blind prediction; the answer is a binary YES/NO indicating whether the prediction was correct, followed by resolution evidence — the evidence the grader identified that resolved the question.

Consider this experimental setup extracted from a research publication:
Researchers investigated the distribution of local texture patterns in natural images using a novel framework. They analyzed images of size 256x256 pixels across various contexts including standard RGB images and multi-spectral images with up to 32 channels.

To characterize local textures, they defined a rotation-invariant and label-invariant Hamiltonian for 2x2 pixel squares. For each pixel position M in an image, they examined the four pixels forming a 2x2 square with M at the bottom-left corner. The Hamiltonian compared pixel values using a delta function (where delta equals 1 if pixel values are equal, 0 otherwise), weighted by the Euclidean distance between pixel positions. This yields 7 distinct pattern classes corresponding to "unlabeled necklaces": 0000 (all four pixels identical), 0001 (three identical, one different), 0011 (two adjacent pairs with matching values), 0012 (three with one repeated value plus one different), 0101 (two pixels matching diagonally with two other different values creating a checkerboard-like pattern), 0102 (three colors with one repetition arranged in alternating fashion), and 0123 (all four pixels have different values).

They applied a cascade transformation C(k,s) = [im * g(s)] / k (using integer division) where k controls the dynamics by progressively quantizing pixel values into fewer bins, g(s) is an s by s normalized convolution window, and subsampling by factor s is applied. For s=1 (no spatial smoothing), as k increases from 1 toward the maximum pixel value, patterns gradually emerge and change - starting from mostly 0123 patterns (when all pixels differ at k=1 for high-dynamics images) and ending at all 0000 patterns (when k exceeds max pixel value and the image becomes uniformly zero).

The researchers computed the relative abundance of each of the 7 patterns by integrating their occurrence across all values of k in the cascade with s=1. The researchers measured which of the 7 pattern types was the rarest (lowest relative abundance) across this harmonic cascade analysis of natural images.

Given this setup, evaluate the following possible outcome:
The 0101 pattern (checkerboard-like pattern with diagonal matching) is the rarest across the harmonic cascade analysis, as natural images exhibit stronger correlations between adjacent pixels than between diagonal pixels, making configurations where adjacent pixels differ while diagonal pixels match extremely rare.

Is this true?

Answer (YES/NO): YES